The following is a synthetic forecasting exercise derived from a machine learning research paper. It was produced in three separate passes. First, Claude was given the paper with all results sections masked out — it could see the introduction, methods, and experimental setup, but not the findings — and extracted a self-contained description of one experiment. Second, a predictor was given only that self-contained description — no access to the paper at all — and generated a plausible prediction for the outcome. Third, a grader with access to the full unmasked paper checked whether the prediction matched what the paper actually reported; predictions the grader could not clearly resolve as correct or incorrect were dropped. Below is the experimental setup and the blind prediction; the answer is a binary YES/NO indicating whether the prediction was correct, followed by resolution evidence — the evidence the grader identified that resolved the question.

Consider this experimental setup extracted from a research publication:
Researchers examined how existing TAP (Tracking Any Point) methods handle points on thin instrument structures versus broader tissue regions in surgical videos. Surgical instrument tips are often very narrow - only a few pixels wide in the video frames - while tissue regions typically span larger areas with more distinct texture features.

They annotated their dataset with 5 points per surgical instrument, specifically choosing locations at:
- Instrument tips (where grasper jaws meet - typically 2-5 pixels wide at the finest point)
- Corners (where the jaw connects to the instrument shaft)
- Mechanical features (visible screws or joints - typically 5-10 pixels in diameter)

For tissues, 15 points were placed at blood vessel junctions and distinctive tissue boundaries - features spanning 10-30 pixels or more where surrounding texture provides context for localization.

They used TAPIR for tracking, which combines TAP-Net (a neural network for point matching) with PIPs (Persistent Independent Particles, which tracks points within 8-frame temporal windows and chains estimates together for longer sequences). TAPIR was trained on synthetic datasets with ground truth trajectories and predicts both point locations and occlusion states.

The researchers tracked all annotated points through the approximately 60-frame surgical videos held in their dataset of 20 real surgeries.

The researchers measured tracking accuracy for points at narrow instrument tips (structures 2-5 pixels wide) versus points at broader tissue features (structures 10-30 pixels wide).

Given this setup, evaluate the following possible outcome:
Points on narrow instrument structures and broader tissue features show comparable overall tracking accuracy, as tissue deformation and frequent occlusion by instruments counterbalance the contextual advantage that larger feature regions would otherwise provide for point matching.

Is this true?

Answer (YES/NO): NO